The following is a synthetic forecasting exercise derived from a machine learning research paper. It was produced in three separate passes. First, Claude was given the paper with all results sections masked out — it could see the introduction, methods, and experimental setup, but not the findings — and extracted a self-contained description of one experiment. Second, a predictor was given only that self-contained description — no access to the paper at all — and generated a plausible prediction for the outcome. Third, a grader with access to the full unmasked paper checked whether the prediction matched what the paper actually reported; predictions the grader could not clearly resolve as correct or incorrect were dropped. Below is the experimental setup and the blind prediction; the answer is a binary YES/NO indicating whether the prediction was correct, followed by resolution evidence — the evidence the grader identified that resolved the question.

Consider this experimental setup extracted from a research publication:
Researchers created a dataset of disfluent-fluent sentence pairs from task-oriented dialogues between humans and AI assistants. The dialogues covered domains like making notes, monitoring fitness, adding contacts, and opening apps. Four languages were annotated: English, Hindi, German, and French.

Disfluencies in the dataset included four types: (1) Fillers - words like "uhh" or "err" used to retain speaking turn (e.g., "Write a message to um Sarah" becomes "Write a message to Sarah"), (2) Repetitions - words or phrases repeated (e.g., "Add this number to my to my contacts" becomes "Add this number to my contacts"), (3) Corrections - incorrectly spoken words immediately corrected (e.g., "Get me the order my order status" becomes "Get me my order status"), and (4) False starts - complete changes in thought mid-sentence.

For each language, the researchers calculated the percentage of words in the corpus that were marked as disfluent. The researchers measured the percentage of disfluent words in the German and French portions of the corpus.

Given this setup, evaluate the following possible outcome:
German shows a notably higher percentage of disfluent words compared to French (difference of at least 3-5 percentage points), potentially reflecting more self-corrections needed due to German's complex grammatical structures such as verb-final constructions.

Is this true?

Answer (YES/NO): YES